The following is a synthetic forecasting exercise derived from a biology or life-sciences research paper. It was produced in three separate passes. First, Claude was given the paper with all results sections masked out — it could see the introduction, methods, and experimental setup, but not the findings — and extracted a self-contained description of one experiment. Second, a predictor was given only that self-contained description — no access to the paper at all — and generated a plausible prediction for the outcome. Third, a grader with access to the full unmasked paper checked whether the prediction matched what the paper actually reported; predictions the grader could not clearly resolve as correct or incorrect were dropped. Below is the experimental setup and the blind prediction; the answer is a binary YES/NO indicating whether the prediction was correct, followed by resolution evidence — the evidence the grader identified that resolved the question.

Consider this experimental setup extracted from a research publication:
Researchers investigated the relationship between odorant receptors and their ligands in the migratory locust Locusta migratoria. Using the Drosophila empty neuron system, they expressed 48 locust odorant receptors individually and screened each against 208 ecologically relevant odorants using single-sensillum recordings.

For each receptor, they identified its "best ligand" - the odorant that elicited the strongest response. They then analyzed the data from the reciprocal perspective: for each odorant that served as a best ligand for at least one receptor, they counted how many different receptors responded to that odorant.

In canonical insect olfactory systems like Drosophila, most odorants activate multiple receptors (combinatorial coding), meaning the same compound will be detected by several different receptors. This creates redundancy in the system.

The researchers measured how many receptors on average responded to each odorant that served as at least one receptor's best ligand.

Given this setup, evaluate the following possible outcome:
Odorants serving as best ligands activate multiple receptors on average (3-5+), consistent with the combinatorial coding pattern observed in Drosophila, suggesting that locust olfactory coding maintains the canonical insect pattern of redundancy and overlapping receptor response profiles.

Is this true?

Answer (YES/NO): NO